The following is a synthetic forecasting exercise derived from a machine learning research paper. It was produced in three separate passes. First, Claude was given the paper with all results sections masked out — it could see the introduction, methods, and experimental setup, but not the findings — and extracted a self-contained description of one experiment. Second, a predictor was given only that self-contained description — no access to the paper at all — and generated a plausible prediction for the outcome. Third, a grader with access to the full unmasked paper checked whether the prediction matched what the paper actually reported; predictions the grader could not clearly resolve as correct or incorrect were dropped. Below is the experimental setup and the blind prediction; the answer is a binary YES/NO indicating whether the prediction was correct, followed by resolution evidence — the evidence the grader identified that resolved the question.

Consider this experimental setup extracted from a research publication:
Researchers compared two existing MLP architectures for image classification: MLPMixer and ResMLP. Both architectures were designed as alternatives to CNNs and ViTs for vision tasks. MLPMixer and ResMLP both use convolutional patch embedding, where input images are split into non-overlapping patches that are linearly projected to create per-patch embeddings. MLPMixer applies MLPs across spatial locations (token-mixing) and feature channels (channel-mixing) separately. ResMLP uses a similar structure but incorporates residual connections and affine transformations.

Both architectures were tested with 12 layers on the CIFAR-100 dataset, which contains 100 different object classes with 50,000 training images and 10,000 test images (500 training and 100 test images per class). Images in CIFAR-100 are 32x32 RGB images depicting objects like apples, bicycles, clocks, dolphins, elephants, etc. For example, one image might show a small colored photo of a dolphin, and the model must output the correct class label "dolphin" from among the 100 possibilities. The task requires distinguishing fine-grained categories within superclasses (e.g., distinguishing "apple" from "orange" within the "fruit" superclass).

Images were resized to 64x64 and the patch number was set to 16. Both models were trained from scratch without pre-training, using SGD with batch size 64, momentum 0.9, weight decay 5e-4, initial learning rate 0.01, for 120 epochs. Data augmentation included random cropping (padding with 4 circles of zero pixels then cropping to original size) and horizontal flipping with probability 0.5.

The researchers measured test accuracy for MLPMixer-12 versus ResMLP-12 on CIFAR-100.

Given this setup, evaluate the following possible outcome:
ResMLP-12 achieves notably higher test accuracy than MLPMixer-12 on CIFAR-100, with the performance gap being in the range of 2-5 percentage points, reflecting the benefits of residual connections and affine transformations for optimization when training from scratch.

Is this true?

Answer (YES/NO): NO